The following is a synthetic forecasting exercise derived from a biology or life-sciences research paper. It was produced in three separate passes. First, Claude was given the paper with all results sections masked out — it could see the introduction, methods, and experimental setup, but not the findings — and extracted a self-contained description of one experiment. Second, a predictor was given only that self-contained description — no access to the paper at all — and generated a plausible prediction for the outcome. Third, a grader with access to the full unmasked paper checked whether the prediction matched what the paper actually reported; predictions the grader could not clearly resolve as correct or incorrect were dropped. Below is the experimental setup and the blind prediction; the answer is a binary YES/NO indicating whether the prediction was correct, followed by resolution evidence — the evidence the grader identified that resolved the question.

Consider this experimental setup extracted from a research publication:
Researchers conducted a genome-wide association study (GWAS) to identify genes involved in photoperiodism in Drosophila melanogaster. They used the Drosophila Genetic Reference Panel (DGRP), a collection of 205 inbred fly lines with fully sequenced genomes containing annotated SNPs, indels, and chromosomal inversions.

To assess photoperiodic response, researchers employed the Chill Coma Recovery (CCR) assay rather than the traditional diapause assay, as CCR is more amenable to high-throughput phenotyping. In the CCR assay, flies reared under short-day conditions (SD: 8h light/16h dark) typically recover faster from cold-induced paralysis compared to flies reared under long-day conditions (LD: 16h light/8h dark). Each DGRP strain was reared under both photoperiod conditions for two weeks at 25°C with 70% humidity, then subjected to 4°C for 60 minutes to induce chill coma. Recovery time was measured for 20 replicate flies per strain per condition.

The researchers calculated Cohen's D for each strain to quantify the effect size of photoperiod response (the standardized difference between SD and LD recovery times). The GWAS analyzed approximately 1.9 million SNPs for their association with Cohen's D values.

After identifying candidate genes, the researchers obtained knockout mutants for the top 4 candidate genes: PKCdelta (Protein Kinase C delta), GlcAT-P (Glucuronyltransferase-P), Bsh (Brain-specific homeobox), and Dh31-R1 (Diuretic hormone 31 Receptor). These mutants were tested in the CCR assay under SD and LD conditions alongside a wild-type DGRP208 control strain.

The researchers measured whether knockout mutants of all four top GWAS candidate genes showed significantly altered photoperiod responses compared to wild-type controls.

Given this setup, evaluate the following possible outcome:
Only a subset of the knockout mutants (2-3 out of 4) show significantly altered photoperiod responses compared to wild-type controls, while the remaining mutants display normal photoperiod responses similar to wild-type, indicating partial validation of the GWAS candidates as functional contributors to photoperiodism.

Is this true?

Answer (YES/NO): YES